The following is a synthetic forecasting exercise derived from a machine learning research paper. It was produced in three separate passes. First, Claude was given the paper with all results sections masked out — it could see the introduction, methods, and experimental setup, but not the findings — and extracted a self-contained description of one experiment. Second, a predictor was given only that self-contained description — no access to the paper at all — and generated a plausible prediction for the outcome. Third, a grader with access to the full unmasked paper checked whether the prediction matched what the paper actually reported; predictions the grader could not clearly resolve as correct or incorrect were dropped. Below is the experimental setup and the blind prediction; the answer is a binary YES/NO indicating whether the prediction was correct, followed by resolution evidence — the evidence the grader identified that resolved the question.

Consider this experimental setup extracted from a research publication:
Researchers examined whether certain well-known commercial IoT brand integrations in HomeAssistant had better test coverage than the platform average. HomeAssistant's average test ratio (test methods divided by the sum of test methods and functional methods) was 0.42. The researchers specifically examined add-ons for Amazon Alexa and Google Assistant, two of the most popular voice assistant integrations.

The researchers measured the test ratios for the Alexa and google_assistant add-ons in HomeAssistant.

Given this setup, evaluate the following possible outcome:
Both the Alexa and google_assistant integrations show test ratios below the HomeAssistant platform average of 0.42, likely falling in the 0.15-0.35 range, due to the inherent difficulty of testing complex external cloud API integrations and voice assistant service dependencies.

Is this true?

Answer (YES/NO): NO